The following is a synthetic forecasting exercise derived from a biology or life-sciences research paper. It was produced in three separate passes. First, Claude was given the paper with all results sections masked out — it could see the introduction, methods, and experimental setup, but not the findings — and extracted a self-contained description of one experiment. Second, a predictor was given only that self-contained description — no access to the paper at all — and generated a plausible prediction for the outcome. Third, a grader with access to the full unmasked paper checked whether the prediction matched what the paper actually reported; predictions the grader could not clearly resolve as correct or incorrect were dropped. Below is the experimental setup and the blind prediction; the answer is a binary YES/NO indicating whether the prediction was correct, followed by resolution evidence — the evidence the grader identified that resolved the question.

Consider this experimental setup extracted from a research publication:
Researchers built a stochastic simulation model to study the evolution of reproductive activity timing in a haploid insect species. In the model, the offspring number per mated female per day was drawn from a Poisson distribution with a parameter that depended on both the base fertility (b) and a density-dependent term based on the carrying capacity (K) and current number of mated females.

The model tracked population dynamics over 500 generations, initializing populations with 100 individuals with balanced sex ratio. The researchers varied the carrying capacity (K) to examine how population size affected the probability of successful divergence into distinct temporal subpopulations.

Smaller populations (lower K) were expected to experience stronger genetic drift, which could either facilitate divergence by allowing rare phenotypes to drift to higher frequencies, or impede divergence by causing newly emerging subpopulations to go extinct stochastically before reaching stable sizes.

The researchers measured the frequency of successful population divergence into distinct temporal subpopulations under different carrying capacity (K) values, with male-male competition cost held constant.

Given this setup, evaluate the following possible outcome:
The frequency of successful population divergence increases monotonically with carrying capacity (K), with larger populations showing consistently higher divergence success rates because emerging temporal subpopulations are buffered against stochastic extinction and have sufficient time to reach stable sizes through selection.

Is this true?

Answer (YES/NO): NO